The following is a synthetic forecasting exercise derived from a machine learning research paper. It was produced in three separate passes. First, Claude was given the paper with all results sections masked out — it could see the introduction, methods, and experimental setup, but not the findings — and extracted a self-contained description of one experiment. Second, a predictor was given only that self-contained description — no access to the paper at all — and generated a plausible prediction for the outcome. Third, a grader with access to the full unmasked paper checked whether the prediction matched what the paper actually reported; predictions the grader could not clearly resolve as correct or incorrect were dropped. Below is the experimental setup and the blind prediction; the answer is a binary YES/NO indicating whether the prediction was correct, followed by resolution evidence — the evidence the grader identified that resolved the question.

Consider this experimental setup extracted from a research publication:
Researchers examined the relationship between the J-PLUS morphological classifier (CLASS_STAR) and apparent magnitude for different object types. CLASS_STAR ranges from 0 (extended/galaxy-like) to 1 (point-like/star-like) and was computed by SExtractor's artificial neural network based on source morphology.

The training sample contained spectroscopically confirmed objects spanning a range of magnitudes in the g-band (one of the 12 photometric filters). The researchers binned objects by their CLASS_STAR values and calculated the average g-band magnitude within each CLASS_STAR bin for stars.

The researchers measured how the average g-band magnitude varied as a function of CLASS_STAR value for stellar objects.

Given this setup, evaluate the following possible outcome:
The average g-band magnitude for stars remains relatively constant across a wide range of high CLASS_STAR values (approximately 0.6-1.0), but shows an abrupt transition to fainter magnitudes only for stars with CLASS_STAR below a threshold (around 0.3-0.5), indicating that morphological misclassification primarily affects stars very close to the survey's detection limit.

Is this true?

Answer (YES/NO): NO